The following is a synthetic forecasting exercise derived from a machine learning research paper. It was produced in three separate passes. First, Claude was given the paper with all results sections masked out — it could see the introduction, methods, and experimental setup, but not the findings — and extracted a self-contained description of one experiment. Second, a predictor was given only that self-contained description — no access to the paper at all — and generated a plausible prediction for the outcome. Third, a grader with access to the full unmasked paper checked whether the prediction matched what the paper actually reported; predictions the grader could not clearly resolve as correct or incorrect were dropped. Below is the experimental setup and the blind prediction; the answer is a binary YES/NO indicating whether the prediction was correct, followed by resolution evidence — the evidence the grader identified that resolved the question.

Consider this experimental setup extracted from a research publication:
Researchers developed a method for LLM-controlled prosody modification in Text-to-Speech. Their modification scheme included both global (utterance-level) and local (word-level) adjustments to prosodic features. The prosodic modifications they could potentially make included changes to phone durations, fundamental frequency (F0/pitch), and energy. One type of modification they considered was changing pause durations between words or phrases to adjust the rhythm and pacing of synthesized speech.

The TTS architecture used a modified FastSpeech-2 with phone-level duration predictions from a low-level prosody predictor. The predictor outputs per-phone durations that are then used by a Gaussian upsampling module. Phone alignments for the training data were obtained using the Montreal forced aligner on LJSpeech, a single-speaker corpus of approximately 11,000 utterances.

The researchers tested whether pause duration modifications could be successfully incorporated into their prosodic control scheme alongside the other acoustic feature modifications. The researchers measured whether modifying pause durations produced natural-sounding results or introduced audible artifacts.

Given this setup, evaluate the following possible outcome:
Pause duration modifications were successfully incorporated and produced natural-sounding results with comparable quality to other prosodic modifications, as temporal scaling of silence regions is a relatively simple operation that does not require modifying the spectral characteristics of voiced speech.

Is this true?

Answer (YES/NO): NO